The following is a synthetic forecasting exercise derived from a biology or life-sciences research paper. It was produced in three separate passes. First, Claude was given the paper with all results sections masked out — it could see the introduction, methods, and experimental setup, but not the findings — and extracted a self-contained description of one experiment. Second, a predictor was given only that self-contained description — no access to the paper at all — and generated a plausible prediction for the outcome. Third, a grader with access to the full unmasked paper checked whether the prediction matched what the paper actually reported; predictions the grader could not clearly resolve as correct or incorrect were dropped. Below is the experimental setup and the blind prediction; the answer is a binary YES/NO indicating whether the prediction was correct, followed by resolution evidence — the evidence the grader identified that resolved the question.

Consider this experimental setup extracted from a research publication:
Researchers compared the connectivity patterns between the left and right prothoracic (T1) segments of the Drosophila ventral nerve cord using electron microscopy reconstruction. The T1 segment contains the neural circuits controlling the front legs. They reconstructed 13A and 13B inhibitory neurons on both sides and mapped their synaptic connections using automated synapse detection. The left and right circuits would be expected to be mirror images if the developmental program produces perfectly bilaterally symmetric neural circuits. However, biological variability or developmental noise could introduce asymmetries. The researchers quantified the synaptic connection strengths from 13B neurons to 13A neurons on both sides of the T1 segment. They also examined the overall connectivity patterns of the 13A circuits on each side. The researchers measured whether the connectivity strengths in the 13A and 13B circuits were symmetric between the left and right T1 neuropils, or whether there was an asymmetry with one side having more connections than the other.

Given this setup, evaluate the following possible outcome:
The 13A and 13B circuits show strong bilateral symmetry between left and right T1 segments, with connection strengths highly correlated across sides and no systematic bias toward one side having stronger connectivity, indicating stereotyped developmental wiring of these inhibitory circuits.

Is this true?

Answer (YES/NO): NO